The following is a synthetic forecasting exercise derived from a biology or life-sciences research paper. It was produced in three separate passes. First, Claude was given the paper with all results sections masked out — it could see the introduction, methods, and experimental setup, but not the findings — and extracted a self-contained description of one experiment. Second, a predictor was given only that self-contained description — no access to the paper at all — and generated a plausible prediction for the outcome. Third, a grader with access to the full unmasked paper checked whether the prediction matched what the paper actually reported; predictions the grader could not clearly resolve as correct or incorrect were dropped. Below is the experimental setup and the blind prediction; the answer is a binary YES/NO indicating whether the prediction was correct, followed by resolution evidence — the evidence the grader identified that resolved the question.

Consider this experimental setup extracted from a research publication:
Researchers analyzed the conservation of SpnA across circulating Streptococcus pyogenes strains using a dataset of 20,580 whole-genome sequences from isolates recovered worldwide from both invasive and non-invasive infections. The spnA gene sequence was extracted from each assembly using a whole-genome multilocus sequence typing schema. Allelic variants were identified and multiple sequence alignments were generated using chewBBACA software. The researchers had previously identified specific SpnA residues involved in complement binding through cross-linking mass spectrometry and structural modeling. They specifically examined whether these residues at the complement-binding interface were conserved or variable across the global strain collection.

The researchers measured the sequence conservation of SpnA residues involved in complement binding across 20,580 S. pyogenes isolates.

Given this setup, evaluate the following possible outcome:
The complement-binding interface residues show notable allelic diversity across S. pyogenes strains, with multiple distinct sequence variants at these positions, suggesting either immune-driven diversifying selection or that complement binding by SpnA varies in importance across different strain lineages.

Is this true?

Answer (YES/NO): NO